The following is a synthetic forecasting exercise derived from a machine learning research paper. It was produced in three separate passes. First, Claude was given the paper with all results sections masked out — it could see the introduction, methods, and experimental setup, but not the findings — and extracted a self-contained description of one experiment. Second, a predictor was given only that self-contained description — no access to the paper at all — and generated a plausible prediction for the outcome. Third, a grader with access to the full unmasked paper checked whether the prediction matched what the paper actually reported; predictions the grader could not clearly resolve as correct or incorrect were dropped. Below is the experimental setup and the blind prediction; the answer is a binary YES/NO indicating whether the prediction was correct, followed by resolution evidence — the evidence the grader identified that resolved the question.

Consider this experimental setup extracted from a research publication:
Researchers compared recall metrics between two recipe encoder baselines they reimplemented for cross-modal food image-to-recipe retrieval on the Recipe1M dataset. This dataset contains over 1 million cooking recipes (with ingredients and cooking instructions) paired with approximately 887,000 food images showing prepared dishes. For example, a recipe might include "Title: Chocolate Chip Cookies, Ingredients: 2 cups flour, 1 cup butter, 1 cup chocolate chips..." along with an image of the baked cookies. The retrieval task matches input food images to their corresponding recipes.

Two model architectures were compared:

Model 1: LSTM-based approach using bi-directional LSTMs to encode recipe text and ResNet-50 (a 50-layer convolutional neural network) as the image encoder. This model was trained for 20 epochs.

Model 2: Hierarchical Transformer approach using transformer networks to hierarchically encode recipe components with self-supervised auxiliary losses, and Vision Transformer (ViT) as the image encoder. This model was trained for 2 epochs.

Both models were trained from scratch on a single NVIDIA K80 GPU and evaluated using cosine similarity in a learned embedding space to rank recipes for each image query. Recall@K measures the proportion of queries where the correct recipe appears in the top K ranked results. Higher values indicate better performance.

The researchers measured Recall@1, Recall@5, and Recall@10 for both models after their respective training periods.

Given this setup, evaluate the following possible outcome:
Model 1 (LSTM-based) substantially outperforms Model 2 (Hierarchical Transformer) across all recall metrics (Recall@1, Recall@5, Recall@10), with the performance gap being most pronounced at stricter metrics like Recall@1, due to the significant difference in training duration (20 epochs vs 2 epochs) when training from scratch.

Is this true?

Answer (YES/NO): YES